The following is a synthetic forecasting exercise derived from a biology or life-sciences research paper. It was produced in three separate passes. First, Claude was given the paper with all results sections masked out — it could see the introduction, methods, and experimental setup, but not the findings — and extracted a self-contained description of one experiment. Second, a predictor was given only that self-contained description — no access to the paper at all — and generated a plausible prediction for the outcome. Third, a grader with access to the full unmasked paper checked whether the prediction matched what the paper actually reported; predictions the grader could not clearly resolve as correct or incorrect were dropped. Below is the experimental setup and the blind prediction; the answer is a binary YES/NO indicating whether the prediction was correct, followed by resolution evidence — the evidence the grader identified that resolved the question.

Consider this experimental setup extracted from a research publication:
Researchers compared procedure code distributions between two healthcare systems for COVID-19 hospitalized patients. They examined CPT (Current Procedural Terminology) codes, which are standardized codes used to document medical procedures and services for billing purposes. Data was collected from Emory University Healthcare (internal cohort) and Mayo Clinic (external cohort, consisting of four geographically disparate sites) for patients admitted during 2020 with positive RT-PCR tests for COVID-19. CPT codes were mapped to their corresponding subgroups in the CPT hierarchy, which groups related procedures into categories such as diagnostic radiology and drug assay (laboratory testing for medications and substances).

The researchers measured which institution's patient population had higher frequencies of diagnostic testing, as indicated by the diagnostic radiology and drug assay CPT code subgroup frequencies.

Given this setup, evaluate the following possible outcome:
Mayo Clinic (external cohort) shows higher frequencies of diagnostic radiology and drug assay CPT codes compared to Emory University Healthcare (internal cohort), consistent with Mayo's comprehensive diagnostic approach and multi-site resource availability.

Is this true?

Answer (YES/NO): YES